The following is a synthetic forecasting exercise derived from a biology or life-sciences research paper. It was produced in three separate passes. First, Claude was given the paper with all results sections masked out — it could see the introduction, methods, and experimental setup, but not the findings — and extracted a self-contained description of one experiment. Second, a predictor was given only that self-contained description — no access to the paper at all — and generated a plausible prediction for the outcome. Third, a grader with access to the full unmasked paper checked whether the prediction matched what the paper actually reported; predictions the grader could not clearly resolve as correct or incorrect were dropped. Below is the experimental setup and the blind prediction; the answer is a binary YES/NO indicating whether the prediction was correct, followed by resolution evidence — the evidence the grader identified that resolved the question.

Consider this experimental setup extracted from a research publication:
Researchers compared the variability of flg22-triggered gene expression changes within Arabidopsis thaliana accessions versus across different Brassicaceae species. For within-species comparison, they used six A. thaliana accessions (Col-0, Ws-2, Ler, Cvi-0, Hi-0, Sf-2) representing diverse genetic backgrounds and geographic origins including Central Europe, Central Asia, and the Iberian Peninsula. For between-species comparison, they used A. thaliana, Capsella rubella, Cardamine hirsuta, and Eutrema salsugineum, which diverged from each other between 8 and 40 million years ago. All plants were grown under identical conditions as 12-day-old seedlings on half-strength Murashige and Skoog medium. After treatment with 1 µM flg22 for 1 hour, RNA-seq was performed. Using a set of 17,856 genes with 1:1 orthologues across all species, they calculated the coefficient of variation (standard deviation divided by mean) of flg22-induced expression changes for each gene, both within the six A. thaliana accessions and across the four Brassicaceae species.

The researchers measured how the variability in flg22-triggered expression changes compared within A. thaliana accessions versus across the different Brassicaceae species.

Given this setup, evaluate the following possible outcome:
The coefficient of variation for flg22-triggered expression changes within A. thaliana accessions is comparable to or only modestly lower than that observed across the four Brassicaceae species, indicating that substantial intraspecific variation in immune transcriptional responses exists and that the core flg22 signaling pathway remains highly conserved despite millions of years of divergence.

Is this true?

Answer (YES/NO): NO